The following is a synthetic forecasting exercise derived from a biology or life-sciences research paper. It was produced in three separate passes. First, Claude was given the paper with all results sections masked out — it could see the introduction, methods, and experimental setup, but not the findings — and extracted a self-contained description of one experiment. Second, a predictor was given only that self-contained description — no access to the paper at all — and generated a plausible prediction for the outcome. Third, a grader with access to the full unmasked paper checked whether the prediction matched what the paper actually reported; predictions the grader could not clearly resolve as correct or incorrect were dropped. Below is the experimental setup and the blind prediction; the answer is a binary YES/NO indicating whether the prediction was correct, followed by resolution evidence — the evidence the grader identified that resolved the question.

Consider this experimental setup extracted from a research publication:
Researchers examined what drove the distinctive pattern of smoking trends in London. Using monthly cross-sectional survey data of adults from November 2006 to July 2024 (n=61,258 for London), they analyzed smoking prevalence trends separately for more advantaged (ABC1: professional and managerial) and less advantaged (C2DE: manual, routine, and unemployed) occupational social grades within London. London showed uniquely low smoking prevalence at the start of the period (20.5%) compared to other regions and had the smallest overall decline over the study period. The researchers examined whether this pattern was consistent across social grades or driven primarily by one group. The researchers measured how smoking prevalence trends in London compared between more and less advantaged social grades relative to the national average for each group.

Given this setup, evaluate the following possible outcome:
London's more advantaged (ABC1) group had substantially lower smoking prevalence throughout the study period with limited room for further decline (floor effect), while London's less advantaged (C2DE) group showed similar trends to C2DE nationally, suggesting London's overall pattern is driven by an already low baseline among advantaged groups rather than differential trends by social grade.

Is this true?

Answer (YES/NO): NO